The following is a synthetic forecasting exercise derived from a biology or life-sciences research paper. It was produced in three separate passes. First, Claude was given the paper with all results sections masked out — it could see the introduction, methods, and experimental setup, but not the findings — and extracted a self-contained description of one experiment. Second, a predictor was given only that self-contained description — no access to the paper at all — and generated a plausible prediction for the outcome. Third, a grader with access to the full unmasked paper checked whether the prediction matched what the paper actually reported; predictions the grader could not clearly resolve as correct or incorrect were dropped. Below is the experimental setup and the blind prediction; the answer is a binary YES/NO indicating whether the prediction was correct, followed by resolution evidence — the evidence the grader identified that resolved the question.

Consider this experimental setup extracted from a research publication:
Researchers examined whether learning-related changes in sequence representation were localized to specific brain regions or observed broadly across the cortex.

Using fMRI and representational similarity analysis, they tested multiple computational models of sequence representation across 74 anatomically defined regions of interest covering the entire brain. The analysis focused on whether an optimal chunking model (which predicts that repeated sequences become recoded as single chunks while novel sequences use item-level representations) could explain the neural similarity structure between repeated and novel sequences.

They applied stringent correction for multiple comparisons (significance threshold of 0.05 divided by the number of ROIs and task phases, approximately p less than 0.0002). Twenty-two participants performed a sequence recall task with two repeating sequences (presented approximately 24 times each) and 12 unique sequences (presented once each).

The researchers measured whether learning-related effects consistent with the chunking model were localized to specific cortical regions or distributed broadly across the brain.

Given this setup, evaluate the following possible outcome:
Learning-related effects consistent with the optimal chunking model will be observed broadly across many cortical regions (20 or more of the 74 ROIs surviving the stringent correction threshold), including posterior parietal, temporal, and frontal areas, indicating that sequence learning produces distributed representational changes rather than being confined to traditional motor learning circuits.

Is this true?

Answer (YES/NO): NO